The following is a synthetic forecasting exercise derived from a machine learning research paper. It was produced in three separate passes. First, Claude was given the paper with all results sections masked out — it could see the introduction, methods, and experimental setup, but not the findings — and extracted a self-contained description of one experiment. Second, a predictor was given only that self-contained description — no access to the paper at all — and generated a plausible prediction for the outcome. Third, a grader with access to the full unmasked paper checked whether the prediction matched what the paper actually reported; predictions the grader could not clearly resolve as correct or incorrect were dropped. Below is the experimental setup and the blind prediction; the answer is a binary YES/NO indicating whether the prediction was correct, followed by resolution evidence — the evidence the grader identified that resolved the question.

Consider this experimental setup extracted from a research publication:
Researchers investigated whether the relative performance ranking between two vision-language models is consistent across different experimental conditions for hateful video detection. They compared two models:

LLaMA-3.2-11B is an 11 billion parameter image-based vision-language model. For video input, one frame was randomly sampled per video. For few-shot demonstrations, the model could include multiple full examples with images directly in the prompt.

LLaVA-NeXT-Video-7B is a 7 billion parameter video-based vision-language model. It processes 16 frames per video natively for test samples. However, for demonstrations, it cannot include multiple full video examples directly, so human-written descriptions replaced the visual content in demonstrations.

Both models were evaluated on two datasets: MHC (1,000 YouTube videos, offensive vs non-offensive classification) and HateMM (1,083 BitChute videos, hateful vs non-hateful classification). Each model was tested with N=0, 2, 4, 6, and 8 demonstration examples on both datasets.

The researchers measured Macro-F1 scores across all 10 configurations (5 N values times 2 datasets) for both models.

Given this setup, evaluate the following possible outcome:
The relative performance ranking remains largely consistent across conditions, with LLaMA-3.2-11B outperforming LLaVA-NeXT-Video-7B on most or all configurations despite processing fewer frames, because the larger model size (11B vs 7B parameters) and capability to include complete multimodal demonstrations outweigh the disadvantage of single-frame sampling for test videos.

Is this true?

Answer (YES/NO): YES